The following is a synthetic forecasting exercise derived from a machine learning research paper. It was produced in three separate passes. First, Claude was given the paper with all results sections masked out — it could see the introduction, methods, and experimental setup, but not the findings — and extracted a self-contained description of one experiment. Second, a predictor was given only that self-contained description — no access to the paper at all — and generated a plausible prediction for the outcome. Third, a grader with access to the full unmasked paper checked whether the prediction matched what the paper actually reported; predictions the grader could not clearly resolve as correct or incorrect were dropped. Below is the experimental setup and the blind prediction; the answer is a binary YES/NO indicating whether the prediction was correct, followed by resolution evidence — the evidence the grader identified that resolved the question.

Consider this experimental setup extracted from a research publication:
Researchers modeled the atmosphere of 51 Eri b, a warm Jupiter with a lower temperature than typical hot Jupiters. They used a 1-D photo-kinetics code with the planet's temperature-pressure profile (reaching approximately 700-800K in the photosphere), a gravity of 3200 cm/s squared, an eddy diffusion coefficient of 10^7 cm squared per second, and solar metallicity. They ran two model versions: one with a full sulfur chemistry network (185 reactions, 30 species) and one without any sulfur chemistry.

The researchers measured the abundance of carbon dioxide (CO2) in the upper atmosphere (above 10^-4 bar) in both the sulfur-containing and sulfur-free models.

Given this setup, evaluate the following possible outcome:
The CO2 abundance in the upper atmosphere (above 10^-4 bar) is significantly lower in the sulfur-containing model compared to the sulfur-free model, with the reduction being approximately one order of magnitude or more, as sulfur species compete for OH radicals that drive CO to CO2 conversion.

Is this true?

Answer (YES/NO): NO